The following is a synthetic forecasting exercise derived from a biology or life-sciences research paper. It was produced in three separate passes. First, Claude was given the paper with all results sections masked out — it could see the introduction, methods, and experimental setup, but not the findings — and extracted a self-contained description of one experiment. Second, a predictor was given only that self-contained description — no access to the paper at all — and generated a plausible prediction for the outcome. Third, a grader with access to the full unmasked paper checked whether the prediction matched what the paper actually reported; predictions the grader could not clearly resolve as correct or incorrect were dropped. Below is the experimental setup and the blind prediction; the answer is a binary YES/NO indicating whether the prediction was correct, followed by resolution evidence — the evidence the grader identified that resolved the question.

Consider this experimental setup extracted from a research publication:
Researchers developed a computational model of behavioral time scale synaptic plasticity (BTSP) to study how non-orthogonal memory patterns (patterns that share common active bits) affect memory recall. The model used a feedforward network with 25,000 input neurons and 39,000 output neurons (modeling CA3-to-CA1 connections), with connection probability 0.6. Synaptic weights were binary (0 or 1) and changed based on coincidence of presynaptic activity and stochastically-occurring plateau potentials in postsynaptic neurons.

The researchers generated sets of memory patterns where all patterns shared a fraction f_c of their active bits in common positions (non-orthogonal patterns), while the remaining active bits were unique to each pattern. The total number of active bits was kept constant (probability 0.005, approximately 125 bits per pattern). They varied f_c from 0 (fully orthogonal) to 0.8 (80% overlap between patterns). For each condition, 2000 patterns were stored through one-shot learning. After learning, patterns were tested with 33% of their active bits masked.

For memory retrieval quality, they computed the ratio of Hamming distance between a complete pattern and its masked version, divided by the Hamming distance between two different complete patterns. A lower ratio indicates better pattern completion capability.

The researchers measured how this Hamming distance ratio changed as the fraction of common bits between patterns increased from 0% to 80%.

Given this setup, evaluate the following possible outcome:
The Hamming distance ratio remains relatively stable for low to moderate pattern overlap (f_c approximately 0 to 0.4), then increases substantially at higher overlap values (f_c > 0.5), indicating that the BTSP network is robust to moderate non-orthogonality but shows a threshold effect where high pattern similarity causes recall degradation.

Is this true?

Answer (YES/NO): NO